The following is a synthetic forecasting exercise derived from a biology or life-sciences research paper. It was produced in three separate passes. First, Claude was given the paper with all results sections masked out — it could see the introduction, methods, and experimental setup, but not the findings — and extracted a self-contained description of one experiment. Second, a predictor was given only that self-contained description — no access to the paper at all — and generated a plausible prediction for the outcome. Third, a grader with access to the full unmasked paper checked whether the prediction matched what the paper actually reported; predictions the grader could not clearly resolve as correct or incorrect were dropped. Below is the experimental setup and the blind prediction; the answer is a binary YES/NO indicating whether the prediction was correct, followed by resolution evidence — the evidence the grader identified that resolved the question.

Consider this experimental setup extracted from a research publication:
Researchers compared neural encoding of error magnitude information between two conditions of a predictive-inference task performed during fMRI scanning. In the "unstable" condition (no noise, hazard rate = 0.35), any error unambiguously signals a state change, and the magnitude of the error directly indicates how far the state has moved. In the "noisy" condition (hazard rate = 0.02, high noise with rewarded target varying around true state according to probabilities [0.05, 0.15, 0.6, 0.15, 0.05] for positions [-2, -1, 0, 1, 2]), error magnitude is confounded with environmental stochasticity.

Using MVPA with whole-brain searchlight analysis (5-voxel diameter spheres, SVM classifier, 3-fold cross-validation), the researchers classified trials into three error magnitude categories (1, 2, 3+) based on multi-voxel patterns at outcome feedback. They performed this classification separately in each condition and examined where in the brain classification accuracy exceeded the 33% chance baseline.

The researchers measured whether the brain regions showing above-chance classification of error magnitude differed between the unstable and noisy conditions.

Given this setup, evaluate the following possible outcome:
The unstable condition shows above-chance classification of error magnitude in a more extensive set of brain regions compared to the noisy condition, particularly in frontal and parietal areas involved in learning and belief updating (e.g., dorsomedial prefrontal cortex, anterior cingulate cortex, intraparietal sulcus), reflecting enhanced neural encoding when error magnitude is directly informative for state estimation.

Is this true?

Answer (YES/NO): NO